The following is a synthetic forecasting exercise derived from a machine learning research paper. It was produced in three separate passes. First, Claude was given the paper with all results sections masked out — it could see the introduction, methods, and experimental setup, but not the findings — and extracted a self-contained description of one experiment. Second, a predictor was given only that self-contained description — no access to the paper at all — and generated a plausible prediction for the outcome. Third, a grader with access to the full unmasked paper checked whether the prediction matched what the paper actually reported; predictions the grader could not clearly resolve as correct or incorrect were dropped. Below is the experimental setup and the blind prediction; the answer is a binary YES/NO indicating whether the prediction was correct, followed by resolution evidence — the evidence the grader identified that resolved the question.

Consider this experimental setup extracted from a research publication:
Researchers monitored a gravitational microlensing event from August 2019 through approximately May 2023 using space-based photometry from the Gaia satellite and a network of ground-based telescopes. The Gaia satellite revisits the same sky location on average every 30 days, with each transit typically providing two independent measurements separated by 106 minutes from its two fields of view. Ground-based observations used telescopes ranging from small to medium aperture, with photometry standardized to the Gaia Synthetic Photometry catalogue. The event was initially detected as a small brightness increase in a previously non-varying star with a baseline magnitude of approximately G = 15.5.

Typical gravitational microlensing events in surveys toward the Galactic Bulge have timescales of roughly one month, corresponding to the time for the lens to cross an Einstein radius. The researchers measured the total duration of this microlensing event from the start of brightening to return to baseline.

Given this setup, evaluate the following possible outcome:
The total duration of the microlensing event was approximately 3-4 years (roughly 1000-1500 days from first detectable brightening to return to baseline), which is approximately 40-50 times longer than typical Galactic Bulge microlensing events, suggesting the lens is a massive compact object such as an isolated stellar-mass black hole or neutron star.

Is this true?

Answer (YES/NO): NO